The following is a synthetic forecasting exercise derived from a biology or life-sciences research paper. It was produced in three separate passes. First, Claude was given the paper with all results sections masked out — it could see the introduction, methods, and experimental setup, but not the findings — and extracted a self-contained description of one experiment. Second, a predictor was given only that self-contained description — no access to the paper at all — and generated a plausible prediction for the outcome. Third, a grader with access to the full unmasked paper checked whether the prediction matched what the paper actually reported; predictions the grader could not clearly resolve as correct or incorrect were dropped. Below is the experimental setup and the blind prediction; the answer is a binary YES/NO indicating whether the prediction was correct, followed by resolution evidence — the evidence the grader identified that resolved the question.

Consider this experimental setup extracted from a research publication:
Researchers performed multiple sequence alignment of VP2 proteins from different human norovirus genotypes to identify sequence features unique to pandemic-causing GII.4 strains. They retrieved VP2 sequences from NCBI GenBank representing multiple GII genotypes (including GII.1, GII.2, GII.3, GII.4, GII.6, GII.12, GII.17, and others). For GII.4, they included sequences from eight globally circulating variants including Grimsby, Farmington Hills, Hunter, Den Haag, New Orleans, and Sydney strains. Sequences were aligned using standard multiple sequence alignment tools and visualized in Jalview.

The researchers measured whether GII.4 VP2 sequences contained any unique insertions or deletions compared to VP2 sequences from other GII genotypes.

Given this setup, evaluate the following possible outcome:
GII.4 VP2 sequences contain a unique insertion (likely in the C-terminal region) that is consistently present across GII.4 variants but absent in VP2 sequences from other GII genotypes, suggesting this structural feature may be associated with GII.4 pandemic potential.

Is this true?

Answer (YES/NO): NO